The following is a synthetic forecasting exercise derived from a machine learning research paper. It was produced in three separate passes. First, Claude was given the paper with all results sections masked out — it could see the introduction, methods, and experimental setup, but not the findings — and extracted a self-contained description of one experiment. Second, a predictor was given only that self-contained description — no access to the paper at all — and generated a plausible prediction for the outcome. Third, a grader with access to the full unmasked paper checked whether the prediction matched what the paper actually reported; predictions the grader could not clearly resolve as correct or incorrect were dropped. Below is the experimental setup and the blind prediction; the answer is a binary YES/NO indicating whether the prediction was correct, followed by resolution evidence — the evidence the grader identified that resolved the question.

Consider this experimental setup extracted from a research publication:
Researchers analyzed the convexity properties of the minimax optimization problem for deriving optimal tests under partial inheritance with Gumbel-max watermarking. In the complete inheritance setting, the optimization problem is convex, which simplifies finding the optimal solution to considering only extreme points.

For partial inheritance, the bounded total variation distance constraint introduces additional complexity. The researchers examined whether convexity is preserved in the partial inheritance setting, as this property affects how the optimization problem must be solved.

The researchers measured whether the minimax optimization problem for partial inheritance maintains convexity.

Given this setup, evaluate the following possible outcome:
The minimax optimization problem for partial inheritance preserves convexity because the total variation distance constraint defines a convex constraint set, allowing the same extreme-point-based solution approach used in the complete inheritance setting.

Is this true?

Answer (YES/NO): NO